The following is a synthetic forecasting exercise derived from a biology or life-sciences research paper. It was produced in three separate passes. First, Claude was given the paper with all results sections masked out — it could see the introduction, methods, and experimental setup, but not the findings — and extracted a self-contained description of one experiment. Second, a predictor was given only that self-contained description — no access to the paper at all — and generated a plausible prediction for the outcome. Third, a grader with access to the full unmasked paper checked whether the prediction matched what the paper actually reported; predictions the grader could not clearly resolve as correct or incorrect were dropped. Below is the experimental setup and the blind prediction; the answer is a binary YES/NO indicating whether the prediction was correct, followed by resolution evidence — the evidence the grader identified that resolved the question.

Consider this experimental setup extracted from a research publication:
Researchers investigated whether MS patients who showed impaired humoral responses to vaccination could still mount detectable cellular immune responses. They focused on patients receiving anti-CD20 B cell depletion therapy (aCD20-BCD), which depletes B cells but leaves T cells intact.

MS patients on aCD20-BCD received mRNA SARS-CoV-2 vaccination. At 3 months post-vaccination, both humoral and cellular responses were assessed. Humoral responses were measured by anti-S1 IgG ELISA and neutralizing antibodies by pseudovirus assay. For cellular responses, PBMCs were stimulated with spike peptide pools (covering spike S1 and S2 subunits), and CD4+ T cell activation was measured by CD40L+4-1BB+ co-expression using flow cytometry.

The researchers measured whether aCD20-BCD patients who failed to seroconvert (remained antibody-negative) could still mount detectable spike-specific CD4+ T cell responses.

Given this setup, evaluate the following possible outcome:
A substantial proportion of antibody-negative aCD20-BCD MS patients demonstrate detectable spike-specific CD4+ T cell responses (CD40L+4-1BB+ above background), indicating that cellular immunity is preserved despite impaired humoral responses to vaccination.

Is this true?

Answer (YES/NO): YES